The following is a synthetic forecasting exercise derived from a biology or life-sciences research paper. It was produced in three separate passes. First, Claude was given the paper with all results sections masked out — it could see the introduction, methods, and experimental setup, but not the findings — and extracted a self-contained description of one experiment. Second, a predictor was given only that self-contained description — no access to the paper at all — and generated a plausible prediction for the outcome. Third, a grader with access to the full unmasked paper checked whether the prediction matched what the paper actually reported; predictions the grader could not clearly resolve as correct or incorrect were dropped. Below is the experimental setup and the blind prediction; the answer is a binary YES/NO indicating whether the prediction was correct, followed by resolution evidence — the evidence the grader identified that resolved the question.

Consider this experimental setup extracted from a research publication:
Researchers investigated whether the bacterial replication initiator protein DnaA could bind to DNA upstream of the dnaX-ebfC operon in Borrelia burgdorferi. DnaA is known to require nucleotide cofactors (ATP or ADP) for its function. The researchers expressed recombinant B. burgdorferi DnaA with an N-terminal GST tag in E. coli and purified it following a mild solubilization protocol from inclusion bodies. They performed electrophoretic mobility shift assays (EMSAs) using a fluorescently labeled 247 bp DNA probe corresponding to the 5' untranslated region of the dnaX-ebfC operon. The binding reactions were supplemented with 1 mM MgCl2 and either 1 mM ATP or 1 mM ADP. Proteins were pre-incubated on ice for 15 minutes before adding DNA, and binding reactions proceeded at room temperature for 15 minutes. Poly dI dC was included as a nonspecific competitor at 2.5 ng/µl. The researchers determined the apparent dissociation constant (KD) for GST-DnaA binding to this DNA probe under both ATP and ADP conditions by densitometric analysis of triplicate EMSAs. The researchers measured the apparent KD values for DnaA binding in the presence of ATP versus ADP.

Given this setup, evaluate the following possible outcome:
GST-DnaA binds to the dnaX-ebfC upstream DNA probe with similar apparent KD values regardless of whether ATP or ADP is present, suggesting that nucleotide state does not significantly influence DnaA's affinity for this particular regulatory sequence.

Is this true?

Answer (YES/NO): YES